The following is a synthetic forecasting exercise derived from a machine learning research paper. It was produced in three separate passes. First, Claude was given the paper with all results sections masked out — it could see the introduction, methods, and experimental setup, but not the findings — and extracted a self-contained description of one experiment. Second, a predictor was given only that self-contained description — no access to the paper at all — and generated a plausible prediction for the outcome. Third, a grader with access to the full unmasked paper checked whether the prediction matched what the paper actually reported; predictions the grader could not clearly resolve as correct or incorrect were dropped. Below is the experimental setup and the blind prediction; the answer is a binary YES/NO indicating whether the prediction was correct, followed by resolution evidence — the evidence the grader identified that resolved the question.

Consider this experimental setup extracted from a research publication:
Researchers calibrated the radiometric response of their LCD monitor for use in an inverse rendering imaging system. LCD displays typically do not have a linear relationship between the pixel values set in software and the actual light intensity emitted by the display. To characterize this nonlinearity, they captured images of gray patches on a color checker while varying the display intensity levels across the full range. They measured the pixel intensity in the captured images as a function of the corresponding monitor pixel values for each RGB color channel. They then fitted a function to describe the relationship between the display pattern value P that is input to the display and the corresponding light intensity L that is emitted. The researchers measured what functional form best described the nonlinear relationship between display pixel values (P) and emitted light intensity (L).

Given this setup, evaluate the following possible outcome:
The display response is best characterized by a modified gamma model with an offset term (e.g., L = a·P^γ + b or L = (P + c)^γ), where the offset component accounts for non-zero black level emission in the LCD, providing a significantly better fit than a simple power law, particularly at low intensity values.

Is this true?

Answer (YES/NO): YES